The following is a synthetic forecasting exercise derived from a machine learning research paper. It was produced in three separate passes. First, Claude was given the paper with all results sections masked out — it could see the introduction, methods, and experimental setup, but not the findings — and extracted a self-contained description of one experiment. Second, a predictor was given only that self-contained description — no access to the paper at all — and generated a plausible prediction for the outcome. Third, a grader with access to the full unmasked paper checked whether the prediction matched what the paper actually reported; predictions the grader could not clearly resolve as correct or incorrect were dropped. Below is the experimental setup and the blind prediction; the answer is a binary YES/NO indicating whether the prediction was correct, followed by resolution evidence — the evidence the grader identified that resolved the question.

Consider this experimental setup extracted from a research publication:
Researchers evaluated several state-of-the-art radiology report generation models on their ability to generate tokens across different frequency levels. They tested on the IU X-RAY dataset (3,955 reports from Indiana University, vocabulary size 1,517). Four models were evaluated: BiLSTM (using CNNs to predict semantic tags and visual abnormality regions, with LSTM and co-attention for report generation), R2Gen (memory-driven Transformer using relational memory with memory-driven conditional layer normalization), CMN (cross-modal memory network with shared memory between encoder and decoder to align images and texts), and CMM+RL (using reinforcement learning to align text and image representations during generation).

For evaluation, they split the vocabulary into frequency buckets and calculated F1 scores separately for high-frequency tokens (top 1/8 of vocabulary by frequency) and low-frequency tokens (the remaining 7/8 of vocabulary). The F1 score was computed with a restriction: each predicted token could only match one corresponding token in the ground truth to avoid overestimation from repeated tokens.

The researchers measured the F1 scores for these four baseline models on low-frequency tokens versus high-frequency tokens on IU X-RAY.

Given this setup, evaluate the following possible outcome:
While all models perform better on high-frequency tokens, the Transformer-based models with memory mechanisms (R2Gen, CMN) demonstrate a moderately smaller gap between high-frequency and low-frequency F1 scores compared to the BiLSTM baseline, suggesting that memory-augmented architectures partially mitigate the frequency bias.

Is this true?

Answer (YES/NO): NO